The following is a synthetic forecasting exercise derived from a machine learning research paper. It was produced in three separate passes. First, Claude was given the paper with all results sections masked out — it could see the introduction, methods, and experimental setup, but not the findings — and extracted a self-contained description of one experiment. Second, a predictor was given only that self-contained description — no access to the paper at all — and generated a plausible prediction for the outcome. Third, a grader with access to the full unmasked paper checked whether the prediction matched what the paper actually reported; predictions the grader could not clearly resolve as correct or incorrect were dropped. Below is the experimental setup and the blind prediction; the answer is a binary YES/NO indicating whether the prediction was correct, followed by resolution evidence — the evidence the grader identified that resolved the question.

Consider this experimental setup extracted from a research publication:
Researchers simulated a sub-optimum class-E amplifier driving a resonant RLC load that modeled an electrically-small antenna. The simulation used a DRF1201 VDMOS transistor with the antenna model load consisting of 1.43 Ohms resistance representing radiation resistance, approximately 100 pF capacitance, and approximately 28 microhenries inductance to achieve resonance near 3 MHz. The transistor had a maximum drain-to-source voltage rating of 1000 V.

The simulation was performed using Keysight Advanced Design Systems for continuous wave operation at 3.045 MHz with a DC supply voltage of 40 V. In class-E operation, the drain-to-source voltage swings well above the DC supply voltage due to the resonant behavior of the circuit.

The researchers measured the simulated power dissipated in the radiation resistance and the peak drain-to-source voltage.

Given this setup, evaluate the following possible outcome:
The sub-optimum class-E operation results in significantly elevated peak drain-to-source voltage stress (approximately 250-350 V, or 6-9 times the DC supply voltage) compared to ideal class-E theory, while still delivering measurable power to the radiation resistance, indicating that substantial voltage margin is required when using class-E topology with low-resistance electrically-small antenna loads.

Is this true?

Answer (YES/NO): YES